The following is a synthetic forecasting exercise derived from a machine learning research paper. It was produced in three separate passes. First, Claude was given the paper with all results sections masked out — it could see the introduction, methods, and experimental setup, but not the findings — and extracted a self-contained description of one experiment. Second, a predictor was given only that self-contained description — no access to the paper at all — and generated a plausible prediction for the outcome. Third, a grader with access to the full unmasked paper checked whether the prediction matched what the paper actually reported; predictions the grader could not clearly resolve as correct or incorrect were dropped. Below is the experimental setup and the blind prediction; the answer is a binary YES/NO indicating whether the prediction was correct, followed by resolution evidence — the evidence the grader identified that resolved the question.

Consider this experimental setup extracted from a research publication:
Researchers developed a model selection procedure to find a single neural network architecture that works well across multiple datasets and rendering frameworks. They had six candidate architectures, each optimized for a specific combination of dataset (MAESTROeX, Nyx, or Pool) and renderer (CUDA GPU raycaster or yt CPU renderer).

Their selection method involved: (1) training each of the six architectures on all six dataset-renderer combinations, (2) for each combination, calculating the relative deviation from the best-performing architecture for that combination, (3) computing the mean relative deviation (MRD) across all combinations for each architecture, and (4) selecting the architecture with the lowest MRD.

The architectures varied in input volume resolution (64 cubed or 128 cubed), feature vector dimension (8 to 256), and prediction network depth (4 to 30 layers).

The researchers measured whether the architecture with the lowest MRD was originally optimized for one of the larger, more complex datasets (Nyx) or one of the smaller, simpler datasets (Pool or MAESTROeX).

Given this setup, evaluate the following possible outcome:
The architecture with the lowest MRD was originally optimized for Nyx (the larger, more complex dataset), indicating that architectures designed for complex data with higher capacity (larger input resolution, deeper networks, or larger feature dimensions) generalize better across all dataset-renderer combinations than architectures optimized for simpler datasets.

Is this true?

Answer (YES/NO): NO